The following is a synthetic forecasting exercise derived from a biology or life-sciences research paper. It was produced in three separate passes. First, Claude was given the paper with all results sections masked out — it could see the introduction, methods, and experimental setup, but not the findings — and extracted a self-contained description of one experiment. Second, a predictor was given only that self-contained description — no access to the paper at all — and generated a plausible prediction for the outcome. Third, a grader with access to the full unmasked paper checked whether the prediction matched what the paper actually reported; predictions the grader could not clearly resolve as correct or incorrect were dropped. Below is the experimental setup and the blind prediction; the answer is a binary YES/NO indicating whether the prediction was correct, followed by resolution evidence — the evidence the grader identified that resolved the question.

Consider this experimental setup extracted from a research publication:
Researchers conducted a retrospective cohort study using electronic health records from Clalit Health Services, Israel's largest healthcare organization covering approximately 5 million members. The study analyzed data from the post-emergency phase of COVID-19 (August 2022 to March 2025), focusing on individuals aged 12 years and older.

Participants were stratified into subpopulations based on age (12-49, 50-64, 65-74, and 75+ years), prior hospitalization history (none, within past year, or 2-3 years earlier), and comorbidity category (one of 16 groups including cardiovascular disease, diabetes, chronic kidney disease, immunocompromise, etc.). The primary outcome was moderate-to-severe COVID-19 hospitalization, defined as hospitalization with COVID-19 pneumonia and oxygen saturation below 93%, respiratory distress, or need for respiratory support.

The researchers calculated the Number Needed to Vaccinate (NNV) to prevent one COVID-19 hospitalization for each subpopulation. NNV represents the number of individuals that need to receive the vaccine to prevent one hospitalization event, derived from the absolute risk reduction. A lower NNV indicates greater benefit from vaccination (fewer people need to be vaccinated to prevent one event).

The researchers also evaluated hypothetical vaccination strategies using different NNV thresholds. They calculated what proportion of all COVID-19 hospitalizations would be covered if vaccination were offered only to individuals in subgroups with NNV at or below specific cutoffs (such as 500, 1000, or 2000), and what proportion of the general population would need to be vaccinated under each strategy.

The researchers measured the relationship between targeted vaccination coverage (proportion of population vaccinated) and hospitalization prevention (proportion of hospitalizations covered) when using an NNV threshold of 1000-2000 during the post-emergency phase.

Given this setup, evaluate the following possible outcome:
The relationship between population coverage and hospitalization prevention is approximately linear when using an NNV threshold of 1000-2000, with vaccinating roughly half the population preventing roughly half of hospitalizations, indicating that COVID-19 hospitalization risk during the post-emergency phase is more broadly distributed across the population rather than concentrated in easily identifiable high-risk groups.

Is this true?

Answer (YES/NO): NO